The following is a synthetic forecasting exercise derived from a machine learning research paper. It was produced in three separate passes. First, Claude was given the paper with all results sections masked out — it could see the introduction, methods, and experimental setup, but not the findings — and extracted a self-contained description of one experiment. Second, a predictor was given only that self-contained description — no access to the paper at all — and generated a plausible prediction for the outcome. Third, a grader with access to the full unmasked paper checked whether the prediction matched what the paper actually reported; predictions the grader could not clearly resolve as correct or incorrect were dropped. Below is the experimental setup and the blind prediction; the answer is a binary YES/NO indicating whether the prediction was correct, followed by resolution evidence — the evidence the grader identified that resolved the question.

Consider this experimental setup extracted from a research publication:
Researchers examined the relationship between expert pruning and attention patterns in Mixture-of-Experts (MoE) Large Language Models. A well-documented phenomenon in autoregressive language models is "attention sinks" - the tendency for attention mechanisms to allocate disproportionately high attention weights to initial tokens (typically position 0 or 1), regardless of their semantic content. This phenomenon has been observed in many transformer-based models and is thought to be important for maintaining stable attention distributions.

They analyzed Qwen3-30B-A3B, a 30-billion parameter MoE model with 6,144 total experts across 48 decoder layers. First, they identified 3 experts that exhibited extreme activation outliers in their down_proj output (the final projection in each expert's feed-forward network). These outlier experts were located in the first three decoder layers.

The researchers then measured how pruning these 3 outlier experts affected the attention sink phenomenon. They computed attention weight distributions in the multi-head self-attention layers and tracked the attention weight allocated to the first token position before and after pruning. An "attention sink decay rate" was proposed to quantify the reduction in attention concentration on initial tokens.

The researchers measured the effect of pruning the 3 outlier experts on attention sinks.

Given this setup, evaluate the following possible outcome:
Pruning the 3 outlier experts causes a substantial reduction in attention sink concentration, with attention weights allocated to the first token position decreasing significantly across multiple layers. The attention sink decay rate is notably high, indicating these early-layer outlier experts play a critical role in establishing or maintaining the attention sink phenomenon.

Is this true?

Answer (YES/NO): YES